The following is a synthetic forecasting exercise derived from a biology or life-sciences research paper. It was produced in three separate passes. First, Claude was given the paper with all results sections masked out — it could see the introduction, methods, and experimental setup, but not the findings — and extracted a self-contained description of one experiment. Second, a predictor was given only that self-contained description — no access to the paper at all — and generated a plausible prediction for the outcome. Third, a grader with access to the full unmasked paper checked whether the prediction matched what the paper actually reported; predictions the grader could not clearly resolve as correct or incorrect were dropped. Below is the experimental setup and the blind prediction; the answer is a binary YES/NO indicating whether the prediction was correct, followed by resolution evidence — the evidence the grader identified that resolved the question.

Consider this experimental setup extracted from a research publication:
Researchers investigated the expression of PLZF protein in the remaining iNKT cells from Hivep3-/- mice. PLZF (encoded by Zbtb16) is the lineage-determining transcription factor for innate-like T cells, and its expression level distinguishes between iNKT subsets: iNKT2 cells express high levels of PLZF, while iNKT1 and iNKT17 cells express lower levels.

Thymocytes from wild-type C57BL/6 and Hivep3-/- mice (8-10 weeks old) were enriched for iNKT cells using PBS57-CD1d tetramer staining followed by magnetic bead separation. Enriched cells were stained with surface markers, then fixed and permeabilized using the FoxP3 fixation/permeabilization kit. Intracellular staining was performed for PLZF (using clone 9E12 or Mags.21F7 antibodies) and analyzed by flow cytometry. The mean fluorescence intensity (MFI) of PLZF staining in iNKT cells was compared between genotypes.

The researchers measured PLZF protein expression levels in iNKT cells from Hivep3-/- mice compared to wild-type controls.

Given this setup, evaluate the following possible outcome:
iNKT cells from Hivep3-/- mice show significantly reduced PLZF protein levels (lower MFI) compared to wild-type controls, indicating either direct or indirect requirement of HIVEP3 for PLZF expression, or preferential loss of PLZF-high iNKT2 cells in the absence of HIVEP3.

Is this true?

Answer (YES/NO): YES